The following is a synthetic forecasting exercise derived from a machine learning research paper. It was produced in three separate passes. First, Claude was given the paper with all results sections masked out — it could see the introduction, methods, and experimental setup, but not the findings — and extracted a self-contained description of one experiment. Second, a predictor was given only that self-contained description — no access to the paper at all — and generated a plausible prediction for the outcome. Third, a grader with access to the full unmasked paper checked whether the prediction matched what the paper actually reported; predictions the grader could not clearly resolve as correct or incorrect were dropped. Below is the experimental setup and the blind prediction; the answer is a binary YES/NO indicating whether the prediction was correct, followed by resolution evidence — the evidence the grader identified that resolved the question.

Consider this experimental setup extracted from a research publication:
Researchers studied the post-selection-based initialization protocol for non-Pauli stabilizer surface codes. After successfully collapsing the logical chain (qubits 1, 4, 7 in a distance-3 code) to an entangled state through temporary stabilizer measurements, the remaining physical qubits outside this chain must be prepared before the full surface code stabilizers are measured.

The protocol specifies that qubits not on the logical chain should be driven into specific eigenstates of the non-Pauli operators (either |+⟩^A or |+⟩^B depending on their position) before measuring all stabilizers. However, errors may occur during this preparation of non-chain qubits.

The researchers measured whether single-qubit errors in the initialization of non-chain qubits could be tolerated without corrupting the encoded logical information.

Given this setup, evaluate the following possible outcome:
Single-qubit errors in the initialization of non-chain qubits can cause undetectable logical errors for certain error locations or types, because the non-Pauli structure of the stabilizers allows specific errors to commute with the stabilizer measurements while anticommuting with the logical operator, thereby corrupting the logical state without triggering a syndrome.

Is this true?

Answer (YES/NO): NO